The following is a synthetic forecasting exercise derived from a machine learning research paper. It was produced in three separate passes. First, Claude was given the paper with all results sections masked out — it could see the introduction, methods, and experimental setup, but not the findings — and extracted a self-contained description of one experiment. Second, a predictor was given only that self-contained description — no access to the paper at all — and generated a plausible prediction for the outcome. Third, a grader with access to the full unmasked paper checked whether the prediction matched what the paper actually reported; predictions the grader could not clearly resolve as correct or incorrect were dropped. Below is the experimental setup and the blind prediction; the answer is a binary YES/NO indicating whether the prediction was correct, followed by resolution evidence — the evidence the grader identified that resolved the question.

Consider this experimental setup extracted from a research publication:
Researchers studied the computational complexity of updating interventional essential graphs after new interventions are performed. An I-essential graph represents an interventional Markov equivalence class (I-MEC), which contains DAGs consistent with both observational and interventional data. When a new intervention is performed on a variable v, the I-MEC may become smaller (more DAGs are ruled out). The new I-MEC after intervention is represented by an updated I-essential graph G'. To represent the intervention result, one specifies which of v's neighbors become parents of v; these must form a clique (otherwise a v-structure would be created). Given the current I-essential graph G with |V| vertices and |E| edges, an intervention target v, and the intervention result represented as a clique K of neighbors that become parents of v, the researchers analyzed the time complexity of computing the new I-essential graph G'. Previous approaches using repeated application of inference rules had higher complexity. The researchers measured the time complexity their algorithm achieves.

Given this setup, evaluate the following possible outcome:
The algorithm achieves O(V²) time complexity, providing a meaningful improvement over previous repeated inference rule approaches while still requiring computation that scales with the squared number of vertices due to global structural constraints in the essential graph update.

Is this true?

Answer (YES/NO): NO